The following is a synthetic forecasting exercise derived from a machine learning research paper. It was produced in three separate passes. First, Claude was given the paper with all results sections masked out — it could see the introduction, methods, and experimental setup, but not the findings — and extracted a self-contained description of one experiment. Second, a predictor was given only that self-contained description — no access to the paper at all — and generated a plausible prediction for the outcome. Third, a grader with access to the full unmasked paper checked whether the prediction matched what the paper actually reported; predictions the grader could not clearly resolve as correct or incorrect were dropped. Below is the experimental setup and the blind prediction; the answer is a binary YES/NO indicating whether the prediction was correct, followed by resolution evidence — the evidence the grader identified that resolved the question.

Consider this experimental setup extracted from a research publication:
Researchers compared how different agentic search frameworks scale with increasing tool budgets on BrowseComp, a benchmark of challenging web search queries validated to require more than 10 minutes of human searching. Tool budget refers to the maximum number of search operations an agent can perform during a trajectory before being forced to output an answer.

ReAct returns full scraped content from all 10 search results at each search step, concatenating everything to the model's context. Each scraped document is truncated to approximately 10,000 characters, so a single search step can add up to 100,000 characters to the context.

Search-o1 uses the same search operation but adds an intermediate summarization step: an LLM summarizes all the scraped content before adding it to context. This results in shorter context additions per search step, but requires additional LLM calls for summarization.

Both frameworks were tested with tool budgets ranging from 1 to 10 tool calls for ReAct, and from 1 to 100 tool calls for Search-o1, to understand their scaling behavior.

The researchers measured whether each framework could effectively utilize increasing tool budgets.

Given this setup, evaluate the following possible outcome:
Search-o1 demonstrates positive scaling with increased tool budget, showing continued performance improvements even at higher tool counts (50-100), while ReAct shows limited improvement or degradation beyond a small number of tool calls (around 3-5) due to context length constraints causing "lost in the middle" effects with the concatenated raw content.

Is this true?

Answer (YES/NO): NO